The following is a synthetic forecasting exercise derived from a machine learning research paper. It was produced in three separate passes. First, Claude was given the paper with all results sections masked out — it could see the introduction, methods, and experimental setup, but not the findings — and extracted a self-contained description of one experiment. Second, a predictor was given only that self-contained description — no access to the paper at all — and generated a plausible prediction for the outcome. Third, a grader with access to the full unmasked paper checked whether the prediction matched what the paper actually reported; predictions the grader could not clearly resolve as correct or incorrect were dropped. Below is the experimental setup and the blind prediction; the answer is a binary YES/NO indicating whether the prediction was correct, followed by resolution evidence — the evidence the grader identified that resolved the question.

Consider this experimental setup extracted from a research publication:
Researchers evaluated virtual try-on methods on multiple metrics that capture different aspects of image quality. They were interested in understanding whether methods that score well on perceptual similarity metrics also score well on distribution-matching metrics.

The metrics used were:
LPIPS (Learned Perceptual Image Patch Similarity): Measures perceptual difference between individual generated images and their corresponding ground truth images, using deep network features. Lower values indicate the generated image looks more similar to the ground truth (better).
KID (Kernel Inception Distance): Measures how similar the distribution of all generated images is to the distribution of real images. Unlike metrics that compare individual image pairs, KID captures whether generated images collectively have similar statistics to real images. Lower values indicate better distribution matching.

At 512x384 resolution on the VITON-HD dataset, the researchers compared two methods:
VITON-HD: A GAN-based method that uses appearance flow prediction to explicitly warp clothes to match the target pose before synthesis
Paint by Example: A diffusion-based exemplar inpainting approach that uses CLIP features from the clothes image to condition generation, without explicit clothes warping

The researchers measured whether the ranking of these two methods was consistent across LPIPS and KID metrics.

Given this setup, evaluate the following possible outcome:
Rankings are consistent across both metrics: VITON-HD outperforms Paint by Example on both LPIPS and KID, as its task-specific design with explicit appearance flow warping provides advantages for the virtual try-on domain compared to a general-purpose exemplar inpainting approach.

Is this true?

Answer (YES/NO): NO